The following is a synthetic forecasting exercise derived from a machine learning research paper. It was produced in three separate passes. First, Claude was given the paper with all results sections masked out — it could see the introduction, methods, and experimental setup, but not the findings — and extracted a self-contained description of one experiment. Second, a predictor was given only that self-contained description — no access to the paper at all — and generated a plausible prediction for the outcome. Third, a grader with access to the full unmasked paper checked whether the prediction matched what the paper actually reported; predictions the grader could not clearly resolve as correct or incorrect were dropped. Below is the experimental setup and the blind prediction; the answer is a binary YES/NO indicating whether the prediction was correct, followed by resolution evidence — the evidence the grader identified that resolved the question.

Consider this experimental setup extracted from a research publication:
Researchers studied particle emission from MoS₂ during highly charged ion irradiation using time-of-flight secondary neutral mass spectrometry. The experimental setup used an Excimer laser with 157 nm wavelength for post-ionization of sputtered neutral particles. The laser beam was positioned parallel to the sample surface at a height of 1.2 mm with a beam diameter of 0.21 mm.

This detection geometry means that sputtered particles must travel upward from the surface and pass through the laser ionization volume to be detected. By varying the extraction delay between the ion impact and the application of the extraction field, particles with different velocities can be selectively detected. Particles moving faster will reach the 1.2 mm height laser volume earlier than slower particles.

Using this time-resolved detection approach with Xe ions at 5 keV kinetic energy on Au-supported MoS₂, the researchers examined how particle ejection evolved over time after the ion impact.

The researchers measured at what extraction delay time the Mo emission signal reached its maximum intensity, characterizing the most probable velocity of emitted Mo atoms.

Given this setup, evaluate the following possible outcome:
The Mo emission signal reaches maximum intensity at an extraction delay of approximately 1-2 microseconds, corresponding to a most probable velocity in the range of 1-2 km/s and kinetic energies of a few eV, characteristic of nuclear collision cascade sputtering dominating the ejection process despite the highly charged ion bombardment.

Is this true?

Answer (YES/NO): NO